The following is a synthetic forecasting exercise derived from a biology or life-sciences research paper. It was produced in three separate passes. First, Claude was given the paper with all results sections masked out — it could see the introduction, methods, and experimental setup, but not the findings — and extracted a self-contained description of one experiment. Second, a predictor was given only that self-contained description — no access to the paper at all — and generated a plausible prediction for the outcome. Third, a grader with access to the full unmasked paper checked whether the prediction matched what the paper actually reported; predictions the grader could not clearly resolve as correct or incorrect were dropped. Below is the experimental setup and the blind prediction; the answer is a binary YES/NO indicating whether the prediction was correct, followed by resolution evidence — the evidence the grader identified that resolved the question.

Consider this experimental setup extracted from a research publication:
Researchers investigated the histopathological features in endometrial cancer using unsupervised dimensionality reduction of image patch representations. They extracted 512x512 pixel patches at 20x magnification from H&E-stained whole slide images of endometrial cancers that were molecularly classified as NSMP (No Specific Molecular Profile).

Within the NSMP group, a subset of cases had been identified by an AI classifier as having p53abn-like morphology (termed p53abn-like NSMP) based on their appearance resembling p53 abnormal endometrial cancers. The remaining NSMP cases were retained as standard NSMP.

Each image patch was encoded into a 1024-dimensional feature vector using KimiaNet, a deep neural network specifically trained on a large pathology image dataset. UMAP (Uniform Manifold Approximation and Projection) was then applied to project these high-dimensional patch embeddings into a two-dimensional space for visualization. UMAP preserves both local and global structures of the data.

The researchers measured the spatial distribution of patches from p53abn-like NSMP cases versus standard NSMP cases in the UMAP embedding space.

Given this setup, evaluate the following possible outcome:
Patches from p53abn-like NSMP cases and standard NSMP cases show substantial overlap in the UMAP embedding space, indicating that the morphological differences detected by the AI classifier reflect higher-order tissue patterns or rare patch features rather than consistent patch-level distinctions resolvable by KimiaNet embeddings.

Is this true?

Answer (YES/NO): NO